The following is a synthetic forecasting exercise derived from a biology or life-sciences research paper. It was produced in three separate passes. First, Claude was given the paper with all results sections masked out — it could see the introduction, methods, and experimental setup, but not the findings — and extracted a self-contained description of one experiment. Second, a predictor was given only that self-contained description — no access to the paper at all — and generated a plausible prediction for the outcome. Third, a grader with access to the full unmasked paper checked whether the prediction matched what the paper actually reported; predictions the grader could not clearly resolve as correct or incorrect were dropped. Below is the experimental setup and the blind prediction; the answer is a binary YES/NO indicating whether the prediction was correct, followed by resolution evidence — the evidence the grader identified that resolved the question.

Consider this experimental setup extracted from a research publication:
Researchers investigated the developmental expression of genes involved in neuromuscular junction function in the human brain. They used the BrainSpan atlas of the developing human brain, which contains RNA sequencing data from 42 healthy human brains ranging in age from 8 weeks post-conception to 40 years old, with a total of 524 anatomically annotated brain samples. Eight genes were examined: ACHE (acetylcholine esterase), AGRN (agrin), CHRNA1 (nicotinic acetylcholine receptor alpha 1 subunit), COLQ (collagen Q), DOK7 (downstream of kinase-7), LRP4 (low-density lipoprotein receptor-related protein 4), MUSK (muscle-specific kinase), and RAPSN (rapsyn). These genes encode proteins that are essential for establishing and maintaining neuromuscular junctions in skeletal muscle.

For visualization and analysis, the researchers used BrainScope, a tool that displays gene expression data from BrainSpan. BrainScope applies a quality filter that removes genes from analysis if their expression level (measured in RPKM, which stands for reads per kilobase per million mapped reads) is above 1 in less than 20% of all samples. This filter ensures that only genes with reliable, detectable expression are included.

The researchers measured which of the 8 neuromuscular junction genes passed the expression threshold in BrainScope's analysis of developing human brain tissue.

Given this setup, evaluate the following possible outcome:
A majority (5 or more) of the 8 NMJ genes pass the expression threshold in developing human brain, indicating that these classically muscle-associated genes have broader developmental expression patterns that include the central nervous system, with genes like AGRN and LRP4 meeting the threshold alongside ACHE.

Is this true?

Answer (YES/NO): NO